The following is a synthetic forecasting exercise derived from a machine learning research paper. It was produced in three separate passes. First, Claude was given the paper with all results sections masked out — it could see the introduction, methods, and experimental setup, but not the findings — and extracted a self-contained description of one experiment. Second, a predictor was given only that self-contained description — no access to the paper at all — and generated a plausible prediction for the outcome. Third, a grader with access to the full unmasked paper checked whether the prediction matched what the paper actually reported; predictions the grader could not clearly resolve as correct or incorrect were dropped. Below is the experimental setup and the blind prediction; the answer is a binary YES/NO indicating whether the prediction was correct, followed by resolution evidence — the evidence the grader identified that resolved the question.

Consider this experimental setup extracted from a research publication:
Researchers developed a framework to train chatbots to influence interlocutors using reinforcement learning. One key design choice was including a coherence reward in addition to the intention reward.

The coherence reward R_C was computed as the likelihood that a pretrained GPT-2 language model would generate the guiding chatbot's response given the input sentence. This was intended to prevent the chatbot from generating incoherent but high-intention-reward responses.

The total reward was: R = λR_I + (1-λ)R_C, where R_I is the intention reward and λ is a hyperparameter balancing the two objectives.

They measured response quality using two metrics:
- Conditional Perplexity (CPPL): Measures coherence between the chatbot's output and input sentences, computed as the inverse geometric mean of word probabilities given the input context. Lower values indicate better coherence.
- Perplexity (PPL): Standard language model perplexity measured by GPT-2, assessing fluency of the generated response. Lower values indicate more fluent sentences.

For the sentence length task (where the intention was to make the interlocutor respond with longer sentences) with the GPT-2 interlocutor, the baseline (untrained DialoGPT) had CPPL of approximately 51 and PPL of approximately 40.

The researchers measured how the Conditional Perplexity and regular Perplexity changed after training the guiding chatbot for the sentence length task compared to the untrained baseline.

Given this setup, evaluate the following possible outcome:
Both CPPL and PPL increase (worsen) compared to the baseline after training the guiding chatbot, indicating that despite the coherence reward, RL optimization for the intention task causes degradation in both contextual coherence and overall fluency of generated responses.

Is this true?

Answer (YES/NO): NO